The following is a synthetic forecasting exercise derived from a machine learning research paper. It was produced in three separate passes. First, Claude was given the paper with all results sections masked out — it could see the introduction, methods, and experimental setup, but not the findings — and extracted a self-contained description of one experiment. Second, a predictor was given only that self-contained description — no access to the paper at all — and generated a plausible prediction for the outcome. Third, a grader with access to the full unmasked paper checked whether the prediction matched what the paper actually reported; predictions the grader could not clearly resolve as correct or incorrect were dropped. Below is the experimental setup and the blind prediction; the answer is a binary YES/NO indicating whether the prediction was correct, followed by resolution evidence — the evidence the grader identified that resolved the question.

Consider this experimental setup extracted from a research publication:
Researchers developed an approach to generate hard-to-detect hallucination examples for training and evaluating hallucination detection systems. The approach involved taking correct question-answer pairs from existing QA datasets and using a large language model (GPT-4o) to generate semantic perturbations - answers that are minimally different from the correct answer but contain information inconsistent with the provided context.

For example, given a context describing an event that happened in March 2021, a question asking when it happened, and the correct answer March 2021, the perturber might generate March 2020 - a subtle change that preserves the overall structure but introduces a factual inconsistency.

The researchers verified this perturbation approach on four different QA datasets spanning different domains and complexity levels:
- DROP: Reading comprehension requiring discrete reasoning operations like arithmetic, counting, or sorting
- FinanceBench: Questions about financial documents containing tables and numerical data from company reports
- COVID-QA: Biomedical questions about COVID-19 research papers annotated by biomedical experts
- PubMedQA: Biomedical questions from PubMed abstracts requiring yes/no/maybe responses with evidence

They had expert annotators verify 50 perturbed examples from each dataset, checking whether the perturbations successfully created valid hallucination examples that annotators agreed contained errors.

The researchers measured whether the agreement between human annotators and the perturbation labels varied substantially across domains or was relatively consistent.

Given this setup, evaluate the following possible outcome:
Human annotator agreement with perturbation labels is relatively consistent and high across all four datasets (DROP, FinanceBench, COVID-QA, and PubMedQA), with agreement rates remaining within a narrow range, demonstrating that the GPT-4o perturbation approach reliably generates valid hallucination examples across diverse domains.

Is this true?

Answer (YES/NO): YES